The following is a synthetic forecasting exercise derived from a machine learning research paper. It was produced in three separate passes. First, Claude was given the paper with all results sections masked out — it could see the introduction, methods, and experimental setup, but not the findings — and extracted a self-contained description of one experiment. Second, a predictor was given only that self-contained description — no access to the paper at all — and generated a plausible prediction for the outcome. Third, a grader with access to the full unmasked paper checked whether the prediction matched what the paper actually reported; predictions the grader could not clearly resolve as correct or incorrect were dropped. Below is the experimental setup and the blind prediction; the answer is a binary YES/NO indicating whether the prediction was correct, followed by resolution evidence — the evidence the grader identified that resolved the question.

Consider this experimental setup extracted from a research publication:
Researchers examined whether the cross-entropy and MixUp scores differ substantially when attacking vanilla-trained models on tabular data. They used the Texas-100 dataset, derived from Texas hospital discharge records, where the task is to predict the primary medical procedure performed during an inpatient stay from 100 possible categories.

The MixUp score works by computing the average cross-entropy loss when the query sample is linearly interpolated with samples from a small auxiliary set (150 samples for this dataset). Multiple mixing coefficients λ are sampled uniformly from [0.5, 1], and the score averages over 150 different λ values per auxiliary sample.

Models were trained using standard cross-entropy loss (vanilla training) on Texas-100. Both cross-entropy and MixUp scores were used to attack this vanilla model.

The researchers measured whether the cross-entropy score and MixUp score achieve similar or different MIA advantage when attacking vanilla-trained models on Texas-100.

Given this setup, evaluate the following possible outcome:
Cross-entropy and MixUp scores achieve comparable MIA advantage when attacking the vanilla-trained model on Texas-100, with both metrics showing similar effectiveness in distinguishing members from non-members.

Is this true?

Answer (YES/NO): YES